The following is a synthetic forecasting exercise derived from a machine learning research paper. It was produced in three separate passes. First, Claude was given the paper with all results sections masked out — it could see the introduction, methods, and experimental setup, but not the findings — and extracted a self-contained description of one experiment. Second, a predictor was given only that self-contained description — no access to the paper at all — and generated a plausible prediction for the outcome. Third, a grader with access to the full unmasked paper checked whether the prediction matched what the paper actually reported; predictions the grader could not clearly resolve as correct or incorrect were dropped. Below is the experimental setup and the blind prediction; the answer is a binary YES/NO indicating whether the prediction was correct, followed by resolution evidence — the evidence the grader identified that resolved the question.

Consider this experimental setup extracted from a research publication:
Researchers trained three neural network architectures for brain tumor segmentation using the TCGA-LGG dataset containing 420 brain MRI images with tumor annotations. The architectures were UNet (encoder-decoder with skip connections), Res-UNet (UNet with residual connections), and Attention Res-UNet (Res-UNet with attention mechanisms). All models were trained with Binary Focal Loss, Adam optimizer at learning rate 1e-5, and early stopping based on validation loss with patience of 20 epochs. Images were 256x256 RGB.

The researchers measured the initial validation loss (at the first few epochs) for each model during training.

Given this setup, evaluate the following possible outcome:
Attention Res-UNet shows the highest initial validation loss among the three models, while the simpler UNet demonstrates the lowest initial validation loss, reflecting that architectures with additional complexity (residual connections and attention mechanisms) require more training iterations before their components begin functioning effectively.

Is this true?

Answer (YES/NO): NO